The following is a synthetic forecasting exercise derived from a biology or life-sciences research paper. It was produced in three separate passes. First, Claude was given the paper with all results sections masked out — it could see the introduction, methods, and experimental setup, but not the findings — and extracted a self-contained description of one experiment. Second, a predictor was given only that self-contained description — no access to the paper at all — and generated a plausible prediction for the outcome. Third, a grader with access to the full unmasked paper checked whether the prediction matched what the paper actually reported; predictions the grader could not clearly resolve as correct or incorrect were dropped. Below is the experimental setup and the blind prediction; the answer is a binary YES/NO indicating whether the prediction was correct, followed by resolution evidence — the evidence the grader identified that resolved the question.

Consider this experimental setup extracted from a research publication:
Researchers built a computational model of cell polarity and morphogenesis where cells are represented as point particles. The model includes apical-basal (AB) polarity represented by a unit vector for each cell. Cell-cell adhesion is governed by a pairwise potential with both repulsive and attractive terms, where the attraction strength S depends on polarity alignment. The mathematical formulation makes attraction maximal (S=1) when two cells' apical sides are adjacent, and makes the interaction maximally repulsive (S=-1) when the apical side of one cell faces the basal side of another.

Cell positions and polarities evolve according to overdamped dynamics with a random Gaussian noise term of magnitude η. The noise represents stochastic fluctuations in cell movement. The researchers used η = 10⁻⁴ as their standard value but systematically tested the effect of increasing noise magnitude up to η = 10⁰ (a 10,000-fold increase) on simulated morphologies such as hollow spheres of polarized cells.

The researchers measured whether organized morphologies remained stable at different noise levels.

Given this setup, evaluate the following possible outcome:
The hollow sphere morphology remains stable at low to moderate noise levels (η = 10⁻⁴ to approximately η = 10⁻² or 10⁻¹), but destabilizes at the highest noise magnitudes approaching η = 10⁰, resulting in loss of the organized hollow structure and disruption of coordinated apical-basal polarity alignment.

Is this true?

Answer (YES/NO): YES